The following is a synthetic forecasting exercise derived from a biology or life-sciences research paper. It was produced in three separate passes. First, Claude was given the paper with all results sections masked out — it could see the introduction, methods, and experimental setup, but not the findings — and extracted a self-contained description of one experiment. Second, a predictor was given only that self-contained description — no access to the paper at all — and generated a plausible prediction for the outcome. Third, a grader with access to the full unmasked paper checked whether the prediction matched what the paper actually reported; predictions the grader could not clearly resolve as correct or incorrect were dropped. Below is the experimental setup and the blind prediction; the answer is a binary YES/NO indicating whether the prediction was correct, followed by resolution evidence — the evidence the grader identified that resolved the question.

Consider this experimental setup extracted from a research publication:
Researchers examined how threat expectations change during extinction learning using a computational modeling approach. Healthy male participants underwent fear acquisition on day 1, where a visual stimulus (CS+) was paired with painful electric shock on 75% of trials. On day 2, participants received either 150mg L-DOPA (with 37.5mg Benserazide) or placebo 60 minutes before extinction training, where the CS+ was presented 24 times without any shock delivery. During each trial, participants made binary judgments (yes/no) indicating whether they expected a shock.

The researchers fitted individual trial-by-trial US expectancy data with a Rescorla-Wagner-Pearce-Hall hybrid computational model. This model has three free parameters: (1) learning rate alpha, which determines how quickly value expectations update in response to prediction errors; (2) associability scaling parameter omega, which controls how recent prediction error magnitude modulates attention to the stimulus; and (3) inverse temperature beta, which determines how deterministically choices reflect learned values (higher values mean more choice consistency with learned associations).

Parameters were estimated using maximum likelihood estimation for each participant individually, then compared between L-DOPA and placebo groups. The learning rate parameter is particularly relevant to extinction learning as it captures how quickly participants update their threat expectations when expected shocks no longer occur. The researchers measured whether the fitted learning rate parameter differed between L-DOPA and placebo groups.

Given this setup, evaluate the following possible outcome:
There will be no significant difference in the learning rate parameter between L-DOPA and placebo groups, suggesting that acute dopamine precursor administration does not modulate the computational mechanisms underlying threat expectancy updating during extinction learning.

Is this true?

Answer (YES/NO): YES